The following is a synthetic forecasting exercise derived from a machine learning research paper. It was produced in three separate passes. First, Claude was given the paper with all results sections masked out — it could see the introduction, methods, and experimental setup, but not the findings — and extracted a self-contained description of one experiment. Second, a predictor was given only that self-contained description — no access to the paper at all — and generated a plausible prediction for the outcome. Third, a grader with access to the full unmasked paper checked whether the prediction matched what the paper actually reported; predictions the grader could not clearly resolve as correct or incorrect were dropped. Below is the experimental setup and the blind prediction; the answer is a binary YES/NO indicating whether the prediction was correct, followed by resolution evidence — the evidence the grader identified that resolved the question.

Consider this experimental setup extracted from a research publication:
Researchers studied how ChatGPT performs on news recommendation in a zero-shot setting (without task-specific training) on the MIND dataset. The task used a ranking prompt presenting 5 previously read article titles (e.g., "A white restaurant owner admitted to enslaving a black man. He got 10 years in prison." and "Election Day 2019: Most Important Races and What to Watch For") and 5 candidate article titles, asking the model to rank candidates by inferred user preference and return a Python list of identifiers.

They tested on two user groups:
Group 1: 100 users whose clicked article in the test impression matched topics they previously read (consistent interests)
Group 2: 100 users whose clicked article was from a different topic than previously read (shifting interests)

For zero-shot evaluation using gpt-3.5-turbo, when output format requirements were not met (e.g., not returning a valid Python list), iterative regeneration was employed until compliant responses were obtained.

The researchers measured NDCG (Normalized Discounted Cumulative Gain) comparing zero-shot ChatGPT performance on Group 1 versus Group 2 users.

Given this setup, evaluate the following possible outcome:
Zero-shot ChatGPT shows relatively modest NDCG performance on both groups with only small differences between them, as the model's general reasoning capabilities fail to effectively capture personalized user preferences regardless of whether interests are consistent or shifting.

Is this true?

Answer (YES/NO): NO